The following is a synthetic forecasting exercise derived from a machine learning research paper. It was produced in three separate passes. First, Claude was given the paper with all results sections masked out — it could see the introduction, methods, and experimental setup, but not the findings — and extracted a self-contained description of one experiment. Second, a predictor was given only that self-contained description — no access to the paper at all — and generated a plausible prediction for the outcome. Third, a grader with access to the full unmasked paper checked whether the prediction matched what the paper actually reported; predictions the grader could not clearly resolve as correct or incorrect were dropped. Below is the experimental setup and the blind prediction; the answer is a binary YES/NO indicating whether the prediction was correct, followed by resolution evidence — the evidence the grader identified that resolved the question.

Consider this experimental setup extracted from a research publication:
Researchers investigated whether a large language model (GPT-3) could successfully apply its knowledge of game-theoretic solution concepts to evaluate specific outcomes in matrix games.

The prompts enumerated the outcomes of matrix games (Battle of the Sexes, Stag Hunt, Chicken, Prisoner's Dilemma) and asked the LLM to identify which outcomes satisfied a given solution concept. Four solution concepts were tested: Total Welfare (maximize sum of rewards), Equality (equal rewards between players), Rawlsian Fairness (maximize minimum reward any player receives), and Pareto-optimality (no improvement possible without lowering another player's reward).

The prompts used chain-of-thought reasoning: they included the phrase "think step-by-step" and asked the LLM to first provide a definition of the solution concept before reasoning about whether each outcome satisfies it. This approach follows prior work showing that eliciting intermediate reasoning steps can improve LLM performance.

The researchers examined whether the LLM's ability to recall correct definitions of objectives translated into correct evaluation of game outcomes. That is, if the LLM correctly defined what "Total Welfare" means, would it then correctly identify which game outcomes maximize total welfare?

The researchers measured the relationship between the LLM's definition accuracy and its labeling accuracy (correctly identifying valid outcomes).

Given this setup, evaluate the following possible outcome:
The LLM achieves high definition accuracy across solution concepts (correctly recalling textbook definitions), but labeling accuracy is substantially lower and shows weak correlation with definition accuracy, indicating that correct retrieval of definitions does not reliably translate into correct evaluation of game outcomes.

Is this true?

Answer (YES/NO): NO